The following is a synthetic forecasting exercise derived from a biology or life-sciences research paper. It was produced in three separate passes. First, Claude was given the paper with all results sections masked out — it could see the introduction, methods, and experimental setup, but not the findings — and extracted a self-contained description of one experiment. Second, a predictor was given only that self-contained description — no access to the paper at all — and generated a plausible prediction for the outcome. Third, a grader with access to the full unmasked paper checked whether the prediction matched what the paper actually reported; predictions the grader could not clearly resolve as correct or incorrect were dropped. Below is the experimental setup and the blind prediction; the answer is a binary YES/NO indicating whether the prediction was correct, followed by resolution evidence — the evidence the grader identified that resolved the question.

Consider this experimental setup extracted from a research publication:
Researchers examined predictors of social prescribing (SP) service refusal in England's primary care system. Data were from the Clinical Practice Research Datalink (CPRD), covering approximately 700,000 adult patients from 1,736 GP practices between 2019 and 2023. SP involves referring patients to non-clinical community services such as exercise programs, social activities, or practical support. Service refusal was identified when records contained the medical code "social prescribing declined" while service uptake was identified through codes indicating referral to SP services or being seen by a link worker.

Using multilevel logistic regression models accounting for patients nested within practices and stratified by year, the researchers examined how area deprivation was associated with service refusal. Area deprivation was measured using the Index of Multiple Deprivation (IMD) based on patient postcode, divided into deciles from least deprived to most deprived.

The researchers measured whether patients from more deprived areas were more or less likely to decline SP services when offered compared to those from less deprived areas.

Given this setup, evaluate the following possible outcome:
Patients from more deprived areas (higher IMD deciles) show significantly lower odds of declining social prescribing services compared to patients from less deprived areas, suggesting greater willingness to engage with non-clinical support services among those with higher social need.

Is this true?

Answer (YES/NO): NO